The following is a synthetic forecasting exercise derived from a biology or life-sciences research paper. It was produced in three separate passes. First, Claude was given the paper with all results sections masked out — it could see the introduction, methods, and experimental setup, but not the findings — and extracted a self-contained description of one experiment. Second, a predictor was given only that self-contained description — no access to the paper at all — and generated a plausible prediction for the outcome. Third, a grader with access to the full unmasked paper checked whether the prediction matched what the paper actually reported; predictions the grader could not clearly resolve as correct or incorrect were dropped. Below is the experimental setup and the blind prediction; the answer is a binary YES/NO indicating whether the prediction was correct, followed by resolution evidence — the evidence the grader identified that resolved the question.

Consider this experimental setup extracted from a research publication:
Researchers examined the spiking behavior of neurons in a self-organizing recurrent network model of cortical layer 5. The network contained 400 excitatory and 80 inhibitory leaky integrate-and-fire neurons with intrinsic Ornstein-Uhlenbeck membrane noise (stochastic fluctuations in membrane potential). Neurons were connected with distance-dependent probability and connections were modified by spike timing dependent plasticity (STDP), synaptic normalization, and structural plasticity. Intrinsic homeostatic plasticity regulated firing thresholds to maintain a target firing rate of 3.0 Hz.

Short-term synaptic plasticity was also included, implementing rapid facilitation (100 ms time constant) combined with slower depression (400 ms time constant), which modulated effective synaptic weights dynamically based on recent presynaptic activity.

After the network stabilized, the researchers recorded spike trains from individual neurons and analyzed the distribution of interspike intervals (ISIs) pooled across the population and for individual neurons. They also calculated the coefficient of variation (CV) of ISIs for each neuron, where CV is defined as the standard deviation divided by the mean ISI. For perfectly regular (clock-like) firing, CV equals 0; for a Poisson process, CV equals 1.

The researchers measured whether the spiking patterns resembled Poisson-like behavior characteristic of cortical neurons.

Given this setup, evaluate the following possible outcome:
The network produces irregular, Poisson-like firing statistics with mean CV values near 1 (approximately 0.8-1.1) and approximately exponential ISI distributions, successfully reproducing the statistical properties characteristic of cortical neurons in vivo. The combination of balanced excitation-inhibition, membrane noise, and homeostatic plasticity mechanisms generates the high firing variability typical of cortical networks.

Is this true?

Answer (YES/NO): YES